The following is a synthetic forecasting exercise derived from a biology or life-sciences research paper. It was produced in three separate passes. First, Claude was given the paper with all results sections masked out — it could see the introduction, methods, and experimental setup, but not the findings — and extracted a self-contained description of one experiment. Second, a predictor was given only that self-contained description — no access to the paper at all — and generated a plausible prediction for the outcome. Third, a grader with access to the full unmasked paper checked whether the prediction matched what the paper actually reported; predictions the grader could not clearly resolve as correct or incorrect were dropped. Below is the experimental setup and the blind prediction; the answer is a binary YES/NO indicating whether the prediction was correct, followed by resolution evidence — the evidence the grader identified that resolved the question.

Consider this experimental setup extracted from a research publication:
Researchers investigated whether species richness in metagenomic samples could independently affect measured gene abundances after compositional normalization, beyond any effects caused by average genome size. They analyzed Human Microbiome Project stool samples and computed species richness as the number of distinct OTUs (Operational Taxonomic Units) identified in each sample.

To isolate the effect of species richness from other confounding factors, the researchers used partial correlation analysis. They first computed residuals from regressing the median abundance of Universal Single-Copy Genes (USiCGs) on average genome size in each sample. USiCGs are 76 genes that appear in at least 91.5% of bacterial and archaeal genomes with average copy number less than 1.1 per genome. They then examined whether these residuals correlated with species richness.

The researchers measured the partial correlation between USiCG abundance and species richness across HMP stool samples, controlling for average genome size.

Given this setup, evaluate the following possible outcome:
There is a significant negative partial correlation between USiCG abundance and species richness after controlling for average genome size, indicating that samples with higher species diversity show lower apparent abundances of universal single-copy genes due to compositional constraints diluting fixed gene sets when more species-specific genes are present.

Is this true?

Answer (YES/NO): NO